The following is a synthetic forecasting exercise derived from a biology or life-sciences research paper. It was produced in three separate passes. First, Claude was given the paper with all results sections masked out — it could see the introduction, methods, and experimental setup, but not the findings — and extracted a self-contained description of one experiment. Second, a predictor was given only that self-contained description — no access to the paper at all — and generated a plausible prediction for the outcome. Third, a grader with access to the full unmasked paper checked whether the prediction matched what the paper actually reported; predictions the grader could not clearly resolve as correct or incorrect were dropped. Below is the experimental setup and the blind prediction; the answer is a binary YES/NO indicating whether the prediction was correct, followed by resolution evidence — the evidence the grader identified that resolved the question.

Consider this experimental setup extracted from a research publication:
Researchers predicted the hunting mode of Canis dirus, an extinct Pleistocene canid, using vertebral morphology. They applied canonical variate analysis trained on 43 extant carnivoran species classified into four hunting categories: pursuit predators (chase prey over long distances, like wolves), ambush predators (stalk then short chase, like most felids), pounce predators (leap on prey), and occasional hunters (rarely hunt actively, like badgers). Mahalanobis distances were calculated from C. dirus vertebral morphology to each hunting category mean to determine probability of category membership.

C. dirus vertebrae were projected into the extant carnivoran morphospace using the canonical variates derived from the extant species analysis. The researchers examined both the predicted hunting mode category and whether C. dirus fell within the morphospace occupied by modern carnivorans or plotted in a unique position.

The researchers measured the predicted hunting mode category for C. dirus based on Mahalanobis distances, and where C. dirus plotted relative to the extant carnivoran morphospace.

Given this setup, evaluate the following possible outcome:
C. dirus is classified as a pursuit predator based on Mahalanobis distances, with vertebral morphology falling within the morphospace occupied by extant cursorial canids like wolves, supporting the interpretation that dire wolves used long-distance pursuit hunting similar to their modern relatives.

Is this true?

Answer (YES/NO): NO